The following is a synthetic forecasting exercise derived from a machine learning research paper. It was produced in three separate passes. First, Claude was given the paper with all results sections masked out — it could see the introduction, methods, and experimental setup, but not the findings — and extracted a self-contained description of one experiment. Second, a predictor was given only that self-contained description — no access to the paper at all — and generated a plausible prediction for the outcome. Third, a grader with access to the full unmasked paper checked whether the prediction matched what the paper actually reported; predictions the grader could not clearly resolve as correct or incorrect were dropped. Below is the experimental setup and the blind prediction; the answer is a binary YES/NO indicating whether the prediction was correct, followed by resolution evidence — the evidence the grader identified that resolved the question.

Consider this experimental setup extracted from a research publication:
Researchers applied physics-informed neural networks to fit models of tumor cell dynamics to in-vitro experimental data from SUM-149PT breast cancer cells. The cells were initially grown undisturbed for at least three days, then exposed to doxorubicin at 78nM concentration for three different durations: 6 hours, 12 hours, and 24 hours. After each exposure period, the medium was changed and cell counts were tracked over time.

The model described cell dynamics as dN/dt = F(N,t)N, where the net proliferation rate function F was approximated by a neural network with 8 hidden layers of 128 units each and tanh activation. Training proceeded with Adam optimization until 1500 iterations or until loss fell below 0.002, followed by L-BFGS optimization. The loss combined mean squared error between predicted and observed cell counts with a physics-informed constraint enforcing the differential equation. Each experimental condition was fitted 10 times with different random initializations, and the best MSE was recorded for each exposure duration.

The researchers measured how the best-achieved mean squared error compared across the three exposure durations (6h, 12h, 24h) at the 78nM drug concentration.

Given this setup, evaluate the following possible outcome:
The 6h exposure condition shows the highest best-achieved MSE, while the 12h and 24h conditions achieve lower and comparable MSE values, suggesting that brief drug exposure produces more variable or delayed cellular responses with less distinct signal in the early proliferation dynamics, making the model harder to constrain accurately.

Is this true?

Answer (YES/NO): NO